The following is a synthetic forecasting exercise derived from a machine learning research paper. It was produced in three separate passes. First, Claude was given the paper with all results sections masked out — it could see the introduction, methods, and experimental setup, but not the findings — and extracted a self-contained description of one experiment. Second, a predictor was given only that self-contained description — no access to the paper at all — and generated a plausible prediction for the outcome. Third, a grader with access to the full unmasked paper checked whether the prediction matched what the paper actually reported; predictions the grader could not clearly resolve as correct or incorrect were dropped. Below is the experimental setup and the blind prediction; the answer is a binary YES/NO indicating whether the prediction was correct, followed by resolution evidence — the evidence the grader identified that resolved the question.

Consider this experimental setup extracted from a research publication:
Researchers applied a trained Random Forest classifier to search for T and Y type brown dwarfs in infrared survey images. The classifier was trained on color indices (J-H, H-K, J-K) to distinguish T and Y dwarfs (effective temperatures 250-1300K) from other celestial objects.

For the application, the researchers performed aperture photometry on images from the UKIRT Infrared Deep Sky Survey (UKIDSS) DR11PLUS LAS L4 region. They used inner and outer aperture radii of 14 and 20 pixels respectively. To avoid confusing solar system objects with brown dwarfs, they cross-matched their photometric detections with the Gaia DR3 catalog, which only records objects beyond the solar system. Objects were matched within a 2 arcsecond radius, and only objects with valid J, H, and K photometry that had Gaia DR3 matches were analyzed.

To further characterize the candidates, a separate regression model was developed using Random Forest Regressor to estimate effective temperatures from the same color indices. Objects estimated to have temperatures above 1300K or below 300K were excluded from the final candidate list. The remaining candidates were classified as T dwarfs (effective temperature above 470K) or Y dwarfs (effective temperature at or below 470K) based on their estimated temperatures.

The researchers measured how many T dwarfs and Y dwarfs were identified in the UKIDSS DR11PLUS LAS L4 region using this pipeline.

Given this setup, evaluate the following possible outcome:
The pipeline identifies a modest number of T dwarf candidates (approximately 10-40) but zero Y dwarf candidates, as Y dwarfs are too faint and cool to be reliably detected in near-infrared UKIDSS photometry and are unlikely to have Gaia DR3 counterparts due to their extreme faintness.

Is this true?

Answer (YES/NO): NO